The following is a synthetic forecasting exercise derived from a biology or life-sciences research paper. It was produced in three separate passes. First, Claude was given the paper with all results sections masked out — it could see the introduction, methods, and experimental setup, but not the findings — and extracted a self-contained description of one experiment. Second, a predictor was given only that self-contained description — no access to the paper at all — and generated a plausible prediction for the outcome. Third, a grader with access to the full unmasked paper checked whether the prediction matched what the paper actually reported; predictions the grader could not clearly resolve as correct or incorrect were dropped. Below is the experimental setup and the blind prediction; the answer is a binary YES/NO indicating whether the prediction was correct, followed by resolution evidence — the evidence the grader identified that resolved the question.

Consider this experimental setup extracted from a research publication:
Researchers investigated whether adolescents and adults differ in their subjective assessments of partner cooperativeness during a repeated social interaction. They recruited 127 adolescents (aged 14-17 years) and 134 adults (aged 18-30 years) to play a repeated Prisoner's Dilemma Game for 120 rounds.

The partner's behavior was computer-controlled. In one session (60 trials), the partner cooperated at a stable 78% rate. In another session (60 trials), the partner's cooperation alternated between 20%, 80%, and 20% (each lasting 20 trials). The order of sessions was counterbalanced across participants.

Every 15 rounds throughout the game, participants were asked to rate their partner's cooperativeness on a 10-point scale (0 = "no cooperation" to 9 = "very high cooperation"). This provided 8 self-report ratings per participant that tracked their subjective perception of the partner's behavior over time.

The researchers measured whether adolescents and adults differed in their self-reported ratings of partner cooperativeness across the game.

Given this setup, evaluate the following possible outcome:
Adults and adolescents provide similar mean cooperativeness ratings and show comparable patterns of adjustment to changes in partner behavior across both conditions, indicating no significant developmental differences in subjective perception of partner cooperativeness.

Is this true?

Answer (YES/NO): YES